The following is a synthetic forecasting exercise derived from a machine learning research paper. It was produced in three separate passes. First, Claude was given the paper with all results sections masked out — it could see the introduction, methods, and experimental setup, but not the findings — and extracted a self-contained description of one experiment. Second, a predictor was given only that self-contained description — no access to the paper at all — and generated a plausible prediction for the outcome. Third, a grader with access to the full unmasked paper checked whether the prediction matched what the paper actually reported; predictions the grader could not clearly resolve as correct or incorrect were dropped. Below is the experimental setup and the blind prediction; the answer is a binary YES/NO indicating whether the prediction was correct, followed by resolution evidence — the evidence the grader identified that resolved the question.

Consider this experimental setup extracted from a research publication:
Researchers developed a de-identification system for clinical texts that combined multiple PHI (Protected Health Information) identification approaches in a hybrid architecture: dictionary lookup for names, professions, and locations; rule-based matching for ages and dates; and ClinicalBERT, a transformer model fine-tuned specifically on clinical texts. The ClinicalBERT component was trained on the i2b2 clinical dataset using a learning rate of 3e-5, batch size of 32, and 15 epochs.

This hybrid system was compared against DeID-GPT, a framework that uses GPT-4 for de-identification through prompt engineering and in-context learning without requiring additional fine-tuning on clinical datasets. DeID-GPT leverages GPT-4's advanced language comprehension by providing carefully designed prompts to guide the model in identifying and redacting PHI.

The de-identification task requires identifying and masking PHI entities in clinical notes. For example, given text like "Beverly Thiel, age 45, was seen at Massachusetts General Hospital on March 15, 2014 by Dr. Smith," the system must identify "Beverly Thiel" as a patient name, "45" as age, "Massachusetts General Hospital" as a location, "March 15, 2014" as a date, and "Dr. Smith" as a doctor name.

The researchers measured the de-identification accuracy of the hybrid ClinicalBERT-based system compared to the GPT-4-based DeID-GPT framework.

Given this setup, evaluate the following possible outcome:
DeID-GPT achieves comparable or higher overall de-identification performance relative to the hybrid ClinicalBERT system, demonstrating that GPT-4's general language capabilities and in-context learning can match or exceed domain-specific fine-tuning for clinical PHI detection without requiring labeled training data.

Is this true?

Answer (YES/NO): YES